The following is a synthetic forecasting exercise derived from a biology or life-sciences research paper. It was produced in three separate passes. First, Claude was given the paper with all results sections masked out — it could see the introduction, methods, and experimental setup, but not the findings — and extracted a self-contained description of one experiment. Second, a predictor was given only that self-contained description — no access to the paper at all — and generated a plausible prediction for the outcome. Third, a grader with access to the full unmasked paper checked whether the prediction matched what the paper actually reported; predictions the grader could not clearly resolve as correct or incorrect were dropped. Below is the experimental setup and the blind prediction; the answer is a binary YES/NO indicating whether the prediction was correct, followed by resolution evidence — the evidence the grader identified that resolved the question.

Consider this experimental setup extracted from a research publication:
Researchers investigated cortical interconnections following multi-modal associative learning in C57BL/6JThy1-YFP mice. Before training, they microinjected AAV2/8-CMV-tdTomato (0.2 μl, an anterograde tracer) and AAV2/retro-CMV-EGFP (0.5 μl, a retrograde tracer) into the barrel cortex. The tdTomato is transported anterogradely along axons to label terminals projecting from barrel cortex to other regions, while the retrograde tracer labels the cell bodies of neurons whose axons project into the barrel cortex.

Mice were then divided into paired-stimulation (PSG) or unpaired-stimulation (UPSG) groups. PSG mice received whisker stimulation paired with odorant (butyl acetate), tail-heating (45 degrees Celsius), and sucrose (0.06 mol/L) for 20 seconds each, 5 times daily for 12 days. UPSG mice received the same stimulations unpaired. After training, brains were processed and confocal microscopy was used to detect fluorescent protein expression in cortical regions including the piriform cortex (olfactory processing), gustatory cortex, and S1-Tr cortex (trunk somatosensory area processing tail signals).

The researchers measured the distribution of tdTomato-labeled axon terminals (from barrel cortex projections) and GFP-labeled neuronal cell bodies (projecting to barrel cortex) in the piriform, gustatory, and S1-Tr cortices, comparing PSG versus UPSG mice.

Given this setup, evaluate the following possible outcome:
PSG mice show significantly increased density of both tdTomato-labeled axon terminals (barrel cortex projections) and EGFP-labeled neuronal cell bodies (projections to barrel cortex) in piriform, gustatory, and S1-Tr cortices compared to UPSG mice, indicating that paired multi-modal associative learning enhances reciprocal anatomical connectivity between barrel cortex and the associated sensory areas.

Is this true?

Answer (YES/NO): YES